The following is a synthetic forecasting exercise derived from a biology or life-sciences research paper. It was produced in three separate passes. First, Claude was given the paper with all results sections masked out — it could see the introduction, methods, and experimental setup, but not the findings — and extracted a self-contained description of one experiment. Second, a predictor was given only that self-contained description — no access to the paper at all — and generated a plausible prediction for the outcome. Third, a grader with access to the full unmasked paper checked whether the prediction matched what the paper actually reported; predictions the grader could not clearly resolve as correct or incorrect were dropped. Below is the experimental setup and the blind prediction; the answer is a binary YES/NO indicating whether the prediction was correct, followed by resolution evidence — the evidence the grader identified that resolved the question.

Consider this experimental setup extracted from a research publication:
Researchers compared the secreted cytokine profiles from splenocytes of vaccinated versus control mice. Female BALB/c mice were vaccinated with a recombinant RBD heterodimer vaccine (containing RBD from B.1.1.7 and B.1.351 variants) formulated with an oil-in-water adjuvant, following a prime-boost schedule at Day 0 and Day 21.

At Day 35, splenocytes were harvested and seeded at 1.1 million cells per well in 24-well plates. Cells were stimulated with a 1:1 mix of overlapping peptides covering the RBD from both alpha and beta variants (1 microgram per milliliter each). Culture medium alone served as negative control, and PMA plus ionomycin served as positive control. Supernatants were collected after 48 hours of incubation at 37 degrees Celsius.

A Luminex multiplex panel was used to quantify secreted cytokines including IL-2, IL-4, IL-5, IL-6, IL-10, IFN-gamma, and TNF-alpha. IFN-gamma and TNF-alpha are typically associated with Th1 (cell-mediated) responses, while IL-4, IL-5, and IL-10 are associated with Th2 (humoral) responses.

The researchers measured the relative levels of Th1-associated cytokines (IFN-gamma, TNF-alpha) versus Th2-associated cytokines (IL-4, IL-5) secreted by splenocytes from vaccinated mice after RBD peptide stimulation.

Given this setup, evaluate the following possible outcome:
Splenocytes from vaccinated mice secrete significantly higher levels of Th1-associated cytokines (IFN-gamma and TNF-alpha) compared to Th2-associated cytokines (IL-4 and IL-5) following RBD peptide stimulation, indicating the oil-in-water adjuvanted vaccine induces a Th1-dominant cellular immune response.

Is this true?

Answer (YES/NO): NO